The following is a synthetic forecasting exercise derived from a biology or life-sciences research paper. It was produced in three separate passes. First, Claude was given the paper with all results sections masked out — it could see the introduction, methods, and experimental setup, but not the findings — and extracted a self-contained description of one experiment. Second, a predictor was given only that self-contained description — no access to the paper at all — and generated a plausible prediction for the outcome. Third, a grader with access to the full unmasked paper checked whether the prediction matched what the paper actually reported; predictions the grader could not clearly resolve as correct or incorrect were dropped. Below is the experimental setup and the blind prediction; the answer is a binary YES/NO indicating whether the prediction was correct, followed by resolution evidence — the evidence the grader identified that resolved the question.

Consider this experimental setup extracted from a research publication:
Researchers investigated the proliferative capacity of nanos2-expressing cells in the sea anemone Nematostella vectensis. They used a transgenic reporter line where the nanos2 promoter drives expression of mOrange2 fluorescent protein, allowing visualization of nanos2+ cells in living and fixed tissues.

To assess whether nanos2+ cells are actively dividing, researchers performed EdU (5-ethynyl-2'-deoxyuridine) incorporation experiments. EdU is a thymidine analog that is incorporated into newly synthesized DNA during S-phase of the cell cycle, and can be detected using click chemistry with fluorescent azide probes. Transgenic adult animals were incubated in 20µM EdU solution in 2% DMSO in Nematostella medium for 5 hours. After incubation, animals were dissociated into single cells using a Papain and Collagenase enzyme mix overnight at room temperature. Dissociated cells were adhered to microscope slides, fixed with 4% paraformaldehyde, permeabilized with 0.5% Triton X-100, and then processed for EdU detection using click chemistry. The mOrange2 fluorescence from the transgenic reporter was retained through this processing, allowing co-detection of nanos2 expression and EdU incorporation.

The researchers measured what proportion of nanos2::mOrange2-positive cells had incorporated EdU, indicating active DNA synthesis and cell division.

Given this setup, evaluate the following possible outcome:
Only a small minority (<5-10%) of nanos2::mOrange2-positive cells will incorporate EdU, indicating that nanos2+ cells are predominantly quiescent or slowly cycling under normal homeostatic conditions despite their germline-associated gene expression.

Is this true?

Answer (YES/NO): NO